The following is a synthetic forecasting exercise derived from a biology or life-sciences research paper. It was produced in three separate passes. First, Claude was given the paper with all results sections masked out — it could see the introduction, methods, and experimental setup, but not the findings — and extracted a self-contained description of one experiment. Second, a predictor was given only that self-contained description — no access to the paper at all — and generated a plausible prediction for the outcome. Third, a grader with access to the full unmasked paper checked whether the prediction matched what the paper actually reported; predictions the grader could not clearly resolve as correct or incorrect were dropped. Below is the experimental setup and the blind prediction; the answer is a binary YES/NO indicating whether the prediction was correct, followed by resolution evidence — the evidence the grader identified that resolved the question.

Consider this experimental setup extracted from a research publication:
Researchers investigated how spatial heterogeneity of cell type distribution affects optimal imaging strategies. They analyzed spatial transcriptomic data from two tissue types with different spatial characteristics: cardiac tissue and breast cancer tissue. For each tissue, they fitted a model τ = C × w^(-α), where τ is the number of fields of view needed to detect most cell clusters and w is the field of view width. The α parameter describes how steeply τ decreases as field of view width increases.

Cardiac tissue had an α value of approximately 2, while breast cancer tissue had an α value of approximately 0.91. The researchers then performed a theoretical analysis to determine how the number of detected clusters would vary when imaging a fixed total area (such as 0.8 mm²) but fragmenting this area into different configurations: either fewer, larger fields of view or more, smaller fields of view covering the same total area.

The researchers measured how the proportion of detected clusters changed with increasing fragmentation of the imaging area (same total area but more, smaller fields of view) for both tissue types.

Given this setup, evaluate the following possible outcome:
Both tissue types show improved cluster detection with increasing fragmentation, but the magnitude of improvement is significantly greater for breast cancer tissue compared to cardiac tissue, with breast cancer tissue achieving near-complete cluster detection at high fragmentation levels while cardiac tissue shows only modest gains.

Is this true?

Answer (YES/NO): NO